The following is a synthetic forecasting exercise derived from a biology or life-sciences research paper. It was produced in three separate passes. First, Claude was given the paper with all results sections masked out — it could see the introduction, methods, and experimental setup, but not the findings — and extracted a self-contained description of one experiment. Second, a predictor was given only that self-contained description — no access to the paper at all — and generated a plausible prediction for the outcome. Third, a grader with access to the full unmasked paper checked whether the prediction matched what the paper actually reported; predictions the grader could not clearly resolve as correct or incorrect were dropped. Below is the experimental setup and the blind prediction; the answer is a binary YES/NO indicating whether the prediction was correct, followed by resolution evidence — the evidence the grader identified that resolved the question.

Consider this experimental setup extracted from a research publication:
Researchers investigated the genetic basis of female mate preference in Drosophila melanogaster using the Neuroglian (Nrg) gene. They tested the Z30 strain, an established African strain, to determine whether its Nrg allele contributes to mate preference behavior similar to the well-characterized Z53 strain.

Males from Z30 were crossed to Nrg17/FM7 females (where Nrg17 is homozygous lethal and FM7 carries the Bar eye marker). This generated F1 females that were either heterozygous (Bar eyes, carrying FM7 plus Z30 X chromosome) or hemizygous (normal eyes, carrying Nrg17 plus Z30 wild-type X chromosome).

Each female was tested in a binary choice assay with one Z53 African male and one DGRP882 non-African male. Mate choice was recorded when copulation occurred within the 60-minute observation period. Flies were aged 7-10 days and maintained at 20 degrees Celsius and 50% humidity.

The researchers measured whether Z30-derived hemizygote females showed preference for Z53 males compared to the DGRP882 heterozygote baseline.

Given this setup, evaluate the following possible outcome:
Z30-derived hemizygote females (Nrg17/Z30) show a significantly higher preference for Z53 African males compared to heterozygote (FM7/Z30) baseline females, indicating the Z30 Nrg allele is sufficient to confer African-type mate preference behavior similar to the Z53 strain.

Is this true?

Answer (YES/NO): YES